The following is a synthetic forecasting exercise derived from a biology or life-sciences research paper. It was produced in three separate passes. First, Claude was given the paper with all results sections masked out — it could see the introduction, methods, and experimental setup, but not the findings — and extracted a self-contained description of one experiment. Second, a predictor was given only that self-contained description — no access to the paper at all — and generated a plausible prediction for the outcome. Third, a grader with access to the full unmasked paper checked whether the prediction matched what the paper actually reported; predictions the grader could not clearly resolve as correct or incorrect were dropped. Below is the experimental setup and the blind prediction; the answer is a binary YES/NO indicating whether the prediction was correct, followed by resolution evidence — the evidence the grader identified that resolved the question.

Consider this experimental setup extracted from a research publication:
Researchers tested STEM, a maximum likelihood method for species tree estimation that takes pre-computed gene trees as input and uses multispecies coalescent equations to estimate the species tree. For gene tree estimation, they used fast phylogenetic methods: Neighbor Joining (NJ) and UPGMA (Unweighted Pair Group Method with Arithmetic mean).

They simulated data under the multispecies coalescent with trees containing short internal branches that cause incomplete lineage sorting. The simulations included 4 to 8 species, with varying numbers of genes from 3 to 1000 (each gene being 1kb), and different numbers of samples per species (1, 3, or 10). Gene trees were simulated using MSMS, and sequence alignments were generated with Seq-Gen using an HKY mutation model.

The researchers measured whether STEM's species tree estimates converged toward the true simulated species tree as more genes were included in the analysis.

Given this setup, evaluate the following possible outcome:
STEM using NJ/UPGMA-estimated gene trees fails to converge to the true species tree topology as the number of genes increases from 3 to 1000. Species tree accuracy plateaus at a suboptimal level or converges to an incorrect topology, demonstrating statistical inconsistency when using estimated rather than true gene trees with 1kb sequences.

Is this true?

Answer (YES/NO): YES